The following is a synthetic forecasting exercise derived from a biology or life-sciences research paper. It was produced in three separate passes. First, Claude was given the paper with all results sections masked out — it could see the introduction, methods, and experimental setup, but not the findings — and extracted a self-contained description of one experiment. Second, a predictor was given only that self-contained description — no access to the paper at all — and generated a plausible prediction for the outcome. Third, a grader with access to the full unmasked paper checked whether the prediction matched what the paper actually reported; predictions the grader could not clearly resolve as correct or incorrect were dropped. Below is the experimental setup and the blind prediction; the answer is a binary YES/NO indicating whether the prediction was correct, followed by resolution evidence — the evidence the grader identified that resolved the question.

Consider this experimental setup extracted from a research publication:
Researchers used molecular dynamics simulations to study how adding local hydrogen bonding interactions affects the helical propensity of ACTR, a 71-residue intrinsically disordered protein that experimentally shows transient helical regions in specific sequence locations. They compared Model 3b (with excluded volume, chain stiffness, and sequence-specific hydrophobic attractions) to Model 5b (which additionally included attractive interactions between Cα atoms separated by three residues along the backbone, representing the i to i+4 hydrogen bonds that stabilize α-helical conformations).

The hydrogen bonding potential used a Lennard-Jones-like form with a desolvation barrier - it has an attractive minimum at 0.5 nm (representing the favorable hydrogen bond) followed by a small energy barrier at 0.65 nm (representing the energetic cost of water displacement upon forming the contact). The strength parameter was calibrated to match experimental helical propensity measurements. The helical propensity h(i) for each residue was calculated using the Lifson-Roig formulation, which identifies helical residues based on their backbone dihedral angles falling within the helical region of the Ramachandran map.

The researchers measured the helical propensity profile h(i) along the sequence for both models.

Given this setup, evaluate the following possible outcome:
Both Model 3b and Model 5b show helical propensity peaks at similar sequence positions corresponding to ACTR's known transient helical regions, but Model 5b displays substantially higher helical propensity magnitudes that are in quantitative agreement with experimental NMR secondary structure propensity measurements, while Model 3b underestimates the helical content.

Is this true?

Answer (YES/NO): NO